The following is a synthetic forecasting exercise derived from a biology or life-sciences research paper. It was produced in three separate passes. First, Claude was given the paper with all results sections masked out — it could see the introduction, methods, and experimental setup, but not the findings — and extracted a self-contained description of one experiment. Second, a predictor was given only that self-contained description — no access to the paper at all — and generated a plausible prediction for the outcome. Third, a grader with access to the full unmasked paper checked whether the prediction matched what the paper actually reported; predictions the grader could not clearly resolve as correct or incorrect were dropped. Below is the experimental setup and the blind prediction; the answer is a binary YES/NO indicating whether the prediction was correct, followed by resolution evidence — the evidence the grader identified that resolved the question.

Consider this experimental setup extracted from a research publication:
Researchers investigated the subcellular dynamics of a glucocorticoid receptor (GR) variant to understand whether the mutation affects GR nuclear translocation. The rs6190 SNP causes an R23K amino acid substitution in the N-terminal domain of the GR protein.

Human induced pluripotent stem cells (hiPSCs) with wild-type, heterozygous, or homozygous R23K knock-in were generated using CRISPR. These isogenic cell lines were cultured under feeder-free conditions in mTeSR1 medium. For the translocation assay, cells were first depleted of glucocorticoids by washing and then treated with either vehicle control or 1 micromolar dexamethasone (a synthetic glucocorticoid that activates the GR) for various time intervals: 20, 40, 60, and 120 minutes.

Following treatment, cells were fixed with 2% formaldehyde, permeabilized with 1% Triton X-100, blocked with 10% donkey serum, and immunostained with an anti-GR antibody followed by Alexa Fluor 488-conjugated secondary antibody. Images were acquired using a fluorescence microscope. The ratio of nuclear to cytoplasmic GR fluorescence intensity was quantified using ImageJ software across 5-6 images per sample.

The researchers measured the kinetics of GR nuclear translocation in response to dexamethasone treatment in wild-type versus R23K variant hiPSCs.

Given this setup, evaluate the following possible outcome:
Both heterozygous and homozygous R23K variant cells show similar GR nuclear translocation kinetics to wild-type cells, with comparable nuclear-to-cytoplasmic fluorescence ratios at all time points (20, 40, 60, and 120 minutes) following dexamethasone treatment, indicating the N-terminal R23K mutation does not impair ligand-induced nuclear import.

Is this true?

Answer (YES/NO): NO